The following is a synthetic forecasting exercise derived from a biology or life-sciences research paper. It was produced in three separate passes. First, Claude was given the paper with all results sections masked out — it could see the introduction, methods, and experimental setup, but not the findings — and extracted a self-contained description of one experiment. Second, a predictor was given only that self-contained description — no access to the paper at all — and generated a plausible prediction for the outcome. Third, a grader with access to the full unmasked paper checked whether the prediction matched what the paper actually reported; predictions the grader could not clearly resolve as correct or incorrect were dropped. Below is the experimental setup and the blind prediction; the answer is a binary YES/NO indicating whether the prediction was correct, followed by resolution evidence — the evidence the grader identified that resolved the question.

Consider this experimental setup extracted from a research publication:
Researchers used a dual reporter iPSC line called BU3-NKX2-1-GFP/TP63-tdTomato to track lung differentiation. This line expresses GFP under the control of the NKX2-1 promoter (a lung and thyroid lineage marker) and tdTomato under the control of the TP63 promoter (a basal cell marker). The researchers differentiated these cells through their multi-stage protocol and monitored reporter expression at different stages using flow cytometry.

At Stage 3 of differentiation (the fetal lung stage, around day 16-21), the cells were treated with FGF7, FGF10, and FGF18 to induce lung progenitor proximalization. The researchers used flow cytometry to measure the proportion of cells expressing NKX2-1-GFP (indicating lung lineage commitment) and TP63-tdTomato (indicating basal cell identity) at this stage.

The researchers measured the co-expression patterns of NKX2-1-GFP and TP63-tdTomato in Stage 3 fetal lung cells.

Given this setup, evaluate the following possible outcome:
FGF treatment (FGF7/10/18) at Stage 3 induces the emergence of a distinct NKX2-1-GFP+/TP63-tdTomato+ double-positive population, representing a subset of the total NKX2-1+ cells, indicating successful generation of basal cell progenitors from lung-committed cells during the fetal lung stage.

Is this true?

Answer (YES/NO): YES